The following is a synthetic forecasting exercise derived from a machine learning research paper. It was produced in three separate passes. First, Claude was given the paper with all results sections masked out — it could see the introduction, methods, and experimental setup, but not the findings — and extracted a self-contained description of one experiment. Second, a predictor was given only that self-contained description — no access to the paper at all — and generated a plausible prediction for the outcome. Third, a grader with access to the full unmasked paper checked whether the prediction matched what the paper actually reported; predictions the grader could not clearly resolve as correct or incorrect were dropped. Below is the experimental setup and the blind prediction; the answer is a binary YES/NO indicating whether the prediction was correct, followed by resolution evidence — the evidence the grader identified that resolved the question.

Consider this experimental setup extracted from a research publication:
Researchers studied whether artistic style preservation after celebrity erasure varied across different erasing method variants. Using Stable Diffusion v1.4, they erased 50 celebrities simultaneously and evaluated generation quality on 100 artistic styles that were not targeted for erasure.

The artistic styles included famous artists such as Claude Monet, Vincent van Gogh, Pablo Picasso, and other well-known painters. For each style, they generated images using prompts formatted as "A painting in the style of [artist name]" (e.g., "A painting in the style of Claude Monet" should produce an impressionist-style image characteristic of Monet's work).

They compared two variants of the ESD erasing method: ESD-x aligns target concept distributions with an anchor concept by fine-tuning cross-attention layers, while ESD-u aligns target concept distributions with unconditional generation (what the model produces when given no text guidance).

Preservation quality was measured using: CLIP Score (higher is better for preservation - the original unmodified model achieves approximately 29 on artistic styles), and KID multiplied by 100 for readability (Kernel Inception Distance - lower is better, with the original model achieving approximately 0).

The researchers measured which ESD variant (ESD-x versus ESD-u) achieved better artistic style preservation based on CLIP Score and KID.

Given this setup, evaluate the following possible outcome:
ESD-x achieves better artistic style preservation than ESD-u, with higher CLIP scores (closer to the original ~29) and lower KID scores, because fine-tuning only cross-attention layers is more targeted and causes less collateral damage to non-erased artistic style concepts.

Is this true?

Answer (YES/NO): YES